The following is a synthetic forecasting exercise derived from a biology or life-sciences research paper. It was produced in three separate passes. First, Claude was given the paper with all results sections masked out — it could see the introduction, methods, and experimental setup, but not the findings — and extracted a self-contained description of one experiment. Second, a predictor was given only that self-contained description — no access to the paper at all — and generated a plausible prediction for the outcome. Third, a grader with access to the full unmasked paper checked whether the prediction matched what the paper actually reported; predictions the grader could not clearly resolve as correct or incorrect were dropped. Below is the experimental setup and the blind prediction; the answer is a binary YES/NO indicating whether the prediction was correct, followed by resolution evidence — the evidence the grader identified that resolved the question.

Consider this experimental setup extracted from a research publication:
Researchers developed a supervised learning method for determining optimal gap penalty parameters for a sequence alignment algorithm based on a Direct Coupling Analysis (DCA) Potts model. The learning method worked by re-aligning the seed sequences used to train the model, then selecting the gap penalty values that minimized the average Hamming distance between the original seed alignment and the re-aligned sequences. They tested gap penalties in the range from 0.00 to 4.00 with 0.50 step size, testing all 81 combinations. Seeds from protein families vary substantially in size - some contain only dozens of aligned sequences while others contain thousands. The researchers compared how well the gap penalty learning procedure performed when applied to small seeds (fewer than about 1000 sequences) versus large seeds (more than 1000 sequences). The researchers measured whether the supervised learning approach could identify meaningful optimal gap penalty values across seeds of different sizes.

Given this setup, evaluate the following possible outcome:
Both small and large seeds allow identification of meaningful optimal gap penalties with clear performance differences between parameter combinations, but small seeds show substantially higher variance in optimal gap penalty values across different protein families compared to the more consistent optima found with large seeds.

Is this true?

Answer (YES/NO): NO